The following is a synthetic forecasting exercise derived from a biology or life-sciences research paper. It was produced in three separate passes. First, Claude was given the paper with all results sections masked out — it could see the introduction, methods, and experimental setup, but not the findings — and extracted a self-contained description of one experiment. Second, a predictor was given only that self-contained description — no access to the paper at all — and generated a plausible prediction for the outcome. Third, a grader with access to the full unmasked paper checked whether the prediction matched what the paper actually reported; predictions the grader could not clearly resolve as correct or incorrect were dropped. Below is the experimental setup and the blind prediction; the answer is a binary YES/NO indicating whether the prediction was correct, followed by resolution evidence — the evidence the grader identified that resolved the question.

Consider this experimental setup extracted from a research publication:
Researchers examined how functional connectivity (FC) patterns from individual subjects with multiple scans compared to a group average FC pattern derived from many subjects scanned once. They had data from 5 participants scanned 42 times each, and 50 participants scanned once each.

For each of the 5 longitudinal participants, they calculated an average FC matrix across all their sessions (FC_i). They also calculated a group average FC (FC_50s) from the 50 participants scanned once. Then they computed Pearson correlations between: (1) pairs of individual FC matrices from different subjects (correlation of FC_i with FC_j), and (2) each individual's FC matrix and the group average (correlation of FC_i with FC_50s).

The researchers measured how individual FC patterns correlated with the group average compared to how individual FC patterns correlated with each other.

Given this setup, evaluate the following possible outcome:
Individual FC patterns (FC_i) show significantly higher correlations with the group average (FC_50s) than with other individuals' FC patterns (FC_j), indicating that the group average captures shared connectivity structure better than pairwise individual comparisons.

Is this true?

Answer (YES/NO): NO